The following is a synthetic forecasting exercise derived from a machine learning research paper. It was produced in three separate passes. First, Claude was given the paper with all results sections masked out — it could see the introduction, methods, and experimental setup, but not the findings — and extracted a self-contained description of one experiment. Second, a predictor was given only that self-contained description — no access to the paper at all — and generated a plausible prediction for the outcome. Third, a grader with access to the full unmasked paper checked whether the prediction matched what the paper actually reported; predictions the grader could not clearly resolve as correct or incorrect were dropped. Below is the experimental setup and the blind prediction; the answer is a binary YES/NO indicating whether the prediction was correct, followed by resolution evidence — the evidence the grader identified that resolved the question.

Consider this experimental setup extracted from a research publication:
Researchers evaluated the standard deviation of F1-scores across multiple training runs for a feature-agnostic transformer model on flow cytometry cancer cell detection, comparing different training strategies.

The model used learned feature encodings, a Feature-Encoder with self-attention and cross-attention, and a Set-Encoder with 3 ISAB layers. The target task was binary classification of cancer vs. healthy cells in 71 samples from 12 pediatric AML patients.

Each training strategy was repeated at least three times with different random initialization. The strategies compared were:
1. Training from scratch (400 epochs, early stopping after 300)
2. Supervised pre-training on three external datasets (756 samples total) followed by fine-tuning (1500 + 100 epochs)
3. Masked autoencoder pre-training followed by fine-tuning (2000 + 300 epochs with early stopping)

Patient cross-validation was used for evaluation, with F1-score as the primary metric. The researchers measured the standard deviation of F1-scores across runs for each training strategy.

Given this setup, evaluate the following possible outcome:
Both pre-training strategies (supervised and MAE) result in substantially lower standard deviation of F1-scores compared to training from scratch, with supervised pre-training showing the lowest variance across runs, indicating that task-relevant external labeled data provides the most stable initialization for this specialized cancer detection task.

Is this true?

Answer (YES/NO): NO